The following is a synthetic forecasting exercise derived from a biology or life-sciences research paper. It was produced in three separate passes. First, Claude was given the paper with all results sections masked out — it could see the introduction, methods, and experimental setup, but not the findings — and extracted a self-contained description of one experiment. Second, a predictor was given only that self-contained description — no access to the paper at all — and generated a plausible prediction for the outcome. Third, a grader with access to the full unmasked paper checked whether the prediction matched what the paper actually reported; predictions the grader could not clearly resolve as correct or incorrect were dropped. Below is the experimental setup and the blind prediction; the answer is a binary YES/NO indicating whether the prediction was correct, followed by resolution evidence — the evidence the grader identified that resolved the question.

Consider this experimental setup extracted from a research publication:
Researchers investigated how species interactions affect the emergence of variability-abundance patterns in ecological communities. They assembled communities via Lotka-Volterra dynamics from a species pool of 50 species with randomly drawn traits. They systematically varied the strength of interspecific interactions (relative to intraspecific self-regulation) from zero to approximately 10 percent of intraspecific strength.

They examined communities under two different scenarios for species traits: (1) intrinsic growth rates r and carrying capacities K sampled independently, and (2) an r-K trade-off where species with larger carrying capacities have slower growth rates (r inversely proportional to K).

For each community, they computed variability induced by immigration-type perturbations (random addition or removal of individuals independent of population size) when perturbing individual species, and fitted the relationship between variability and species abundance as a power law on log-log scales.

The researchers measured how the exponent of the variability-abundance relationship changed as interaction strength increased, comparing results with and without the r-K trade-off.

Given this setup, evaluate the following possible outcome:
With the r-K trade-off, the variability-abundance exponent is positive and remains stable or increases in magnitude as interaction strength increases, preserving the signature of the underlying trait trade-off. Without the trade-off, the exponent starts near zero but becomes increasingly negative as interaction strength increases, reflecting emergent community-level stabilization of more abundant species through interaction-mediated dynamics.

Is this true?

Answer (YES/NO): NO